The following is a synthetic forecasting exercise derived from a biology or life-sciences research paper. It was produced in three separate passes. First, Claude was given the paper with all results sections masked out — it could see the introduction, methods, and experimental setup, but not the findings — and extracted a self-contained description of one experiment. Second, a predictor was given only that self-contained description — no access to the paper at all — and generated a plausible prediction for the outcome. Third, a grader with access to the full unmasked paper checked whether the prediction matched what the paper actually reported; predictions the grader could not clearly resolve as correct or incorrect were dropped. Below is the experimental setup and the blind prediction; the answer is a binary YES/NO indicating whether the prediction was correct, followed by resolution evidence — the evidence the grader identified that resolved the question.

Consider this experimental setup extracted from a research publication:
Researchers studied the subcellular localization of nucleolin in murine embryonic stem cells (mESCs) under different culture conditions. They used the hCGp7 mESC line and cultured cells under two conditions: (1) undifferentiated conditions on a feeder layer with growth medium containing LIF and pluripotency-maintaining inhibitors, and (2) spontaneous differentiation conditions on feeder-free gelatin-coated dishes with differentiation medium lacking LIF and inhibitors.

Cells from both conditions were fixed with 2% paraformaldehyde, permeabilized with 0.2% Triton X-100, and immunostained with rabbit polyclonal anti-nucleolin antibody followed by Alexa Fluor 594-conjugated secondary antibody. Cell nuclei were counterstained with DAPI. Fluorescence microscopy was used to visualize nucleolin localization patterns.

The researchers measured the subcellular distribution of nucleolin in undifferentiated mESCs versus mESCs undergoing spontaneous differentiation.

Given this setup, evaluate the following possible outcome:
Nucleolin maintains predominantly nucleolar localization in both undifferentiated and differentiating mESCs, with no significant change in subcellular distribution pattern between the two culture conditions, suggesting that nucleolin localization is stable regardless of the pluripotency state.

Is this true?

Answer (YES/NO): NO